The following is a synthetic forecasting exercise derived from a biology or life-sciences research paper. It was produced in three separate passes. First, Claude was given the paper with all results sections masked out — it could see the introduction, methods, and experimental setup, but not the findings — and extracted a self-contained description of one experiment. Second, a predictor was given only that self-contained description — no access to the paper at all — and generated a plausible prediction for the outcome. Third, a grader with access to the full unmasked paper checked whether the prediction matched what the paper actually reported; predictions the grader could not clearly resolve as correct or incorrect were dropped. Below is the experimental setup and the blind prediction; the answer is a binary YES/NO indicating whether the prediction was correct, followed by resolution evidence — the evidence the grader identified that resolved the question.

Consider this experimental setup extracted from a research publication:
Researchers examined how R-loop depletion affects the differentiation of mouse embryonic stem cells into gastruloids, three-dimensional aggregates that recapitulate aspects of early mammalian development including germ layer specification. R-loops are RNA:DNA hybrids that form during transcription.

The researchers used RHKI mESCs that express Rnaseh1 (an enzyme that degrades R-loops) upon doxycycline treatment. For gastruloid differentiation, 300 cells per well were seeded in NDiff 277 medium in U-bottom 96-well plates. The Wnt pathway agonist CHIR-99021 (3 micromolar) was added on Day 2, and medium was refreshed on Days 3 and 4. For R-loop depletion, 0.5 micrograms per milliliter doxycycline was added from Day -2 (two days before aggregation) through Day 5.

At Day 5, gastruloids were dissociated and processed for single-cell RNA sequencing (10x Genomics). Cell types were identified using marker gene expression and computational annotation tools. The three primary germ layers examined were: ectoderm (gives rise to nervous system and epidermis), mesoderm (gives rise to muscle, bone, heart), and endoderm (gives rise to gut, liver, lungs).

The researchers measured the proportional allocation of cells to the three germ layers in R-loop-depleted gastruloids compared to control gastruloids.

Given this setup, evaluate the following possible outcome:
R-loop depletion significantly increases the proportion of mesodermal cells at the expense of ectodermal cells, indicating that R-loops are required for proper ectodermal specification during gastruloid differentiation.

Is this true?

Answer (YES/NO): NO